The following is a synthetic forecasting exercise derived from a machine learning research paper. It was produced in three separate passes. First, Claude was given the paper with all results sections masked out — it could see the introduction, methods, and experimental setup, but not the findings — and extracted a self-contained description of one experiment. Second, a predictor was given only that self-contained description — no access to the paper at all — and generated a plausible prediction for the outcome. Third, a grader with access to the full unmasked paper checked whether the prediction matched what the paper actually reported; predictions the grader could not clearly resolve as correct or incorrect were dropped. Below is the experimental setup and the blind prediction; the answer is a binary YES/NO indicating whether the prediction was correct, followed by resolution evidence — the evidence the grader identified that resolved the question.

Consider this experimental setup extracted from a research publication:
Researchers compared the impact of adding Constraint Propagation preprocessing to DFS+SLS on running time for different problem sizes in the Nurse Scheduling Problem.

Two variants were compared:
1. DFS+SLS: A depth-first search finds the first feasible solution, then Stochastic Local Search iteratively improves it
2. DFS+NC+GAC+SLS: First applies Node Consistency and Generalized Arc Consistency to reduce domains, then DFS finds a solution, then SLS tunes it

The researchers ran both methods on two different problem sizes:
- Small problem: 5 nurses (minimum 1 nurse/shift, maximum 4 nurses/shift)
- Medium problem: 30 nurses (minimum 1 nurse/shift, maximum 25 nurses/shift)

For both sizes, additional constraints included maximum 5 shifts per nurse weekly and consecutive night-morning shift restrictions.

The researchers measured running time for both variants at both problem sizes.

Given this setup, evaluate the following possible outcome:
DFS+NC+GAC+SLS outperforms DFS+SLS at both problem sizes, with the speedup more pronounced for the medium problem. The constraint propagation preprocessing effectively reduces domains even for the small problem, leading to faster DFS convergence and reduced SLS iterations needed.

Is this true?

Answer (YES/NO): NO